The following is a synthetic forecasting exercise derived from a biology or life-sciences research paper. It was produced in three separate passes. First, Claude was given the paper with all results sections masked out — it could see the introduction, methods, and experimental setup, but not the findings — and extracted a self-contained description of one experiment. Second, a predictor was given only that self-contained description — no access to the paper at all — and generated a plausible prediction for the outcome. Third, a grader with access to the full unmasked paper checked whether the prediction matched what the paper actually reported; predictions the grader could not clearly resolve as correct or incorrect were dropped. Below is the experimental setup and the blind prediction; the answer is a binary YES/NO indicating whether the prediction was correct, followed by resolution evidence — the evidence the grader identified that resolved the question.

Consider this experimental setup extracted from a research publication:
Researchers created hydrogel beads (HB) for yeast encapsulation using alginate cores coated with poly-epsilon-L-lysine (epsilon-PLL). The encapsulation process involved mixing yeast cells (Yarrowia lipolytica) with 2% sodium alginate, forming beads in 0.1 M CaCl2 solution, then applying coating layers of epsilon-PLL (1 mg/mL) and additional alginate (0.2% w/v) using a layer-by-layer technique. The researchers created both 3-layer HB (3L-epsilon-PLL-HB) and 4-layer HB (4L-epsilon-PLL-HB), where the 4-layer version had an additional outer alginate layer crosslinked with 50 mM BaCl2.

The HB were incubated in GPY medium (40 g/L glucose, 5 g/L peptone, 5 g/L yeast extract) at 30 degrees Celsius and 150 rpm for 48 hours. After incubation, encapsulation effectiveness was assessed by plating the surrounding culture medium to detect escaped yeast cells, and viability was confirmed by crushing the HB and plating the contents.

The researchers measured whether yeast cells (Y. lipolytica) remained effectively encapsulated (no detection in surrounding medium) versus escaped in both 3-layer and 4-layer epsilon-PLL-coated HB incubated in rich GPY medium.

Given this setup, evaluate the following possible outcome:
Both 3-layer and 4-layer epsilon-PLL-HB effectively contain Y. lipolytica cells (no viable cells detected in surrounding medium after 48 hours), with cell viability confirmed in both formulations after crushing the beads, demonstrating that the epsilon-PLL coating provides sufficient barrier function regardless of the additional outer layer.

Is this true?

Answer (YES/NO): YES